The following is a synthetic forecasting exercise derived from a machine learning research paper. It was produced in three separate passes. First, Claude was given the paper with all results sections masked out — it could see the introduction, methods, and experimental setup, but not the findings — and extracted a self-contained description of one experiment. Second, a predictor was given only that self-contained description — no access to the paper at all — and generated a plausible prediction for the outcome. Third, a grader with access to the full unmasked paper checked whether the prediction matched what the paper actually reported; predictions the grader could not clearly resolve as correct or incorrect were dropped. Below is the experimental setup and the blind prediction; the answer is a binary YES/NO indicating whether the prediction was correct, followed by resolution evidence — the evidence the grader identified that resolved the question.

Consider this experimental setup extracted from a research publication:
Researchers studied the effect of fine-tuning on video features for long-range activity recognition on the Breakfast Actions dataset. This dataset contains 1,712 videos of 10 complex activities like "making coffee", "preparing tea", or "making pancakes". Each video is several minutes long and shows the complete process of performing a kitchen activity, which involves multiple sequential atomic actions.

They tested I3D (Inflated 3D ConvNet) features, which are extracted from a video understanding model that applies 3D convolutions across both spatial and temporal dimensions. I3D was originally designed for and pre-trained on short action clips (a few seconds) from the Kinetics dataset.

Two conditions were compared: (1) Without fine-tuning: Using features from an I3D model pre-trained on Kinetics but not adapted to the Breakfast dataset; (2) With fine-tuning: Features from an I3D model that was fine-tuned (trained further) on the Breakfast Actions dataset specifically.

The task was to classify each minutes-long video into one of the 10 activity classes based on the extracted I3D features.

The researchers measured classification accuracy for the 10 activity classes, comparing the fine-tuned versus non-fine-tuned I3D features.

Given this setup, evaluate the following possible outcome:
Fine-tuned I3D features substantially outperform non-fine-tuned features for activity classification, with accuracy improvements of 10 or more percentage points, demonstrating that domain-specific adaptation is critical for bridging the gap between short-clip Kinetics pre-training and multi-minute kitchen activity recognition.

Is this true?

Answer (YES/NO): YES